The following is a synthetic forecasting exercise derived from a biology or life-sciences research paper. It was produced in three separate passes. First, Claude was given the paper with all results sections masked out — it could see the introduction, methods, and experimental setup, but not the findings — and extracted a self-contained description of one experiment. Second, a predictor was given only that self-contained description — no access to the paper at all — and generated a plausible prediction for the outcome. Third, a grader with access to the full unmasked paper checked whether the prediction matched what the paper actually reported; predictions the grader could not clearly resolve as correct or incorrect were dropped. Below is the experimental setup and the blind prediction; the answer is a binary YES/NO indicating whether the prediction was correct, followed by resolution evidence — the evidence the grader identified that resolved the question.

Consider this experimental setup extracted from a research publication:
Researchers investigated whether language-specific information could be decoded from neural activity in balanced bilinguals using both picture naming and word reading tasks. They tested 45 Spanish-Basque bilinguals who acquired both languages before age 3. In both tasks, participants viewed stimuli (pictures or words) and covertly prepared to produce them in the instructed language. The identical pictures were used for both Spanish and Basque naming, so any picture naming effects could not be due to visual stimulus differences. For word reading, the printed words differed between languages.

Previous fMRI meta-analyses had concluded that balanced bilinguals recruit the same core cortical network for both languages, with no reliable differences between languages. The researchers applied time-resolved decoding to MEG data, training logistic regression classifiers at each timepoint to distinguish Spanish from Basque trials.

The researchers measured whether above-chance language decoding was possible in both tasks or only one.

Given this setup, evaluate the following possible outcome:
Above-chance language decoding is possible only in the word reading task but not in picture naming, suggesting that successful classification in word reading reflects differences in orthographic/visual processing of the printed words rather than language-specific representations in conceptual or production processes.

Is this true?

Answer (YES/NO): NO